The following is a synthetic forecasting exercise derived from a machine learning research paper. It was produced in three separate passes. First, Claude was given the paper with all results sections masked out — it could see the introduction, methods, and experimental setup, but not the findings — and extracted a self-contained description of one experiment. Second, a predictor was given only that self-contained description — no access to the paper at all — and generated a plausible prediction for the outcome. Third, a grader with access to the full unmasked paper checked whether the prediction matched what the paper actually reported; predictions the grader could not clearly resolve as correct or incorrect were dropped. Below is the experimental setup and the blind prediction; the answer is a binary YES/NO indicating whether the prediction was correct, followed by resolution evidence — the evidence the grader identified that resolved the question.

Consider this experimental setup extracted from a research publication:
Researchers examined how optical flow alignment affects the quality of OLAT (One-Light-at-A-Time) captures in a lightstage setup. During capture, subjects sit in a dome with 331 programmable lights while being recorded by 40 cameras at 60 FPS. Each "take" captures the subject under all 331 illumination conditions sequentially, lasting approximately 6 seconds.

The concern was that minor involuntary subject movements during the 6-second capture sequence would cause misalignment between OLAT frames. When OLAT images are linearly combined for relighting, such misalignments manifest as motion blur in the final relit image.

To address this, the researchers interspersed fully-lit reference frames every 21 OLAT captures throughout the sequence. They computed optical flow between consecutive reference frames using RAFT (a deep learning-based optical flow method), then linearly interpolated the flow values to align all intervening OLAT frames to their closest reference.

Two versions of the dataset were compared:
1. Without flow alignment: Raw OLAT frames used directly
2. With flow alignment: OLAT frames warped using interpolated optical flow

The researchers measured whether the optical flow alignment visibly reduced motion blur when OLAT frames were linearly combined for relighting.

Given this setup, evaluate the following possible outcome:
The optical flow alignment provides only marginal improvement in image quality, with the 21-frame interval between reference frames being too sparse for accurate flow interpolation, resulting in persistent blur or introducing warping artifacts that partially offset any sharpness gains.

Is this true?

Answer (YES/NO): NO